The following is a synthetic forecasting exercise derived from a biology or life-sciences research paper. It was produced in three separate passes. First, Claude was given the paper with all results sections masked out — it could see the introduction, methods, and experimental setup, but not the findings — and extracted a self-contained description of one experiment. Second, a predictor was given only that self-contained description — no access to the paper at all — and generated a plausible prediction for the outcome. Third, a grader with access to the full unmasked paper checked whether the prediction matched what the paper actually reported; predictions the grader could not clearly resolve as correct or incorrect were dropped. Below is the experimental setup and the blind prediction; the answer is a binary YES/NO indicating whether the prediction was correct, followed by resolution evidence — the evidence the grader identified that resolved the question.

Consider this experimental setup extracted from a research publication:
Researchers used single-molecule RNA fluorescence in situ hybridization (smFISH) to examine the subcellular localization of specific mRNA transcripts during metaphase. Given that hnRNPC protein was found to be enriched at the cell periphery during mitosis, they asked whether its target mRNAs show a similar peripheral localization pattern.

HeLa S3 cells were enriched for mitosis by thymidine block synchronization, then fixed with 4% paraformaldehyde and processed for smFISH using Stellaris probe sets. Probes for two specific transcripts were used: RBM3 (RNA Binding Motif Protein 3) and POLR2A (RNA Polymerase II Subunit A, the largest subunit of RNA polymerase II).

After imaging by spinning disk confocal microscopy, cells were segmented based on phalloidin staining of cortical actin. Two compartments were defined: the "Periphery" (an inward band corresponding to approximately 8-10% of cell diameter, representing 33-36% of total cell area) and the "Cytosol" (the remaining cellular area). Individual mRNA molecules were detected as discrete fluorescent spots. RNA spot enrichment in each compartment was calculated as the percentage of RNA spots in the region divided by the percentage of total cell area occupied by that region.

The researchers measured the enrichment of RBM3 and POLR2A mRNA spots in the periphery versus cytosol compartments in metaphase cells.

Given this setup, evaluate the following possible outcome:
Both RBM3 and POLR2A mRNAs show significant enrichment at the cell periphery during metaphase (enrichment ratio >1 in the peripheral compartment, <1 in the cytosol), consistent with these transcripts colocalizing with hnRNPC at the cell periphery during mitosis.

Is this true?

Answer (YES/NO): NO